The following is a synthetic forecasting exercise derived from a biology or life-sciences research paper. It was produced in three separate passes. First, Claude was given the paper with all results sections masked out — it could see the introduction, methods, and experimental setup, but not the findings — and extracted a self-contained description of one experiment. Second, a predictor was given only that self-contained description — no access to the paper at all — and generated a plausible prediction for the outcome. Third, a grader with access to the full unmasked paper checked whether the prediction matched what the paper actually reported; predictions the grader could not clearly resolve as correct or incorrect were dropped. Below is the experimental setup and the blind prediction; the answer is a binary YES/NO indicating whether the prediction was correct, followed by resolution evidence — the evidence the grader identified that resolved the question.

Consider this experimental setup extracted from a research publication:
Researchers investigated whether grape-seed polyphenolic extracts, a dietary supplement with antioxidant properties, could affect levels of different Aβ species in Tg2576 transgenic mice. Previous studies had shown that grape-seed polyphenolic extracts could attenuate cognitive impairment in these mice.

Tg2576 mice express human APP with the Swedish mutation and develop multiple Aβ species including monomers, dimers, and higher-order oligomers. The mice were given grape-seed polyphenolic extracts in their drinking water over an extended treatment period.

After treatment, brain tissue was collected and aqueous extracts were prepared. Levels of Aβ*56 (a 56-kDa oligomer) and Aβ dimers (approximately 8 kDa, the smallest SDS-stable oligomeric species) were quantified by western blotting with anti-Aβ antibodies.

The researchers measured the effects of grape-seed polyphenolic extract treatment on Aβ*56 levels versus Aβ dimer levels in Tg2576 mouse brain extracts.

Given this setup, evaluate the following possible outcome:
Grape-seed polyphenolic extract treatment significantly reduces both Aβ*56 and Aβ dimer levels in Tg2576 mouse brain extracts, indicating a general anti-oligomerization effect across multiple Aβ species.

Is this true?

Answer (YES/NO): NO